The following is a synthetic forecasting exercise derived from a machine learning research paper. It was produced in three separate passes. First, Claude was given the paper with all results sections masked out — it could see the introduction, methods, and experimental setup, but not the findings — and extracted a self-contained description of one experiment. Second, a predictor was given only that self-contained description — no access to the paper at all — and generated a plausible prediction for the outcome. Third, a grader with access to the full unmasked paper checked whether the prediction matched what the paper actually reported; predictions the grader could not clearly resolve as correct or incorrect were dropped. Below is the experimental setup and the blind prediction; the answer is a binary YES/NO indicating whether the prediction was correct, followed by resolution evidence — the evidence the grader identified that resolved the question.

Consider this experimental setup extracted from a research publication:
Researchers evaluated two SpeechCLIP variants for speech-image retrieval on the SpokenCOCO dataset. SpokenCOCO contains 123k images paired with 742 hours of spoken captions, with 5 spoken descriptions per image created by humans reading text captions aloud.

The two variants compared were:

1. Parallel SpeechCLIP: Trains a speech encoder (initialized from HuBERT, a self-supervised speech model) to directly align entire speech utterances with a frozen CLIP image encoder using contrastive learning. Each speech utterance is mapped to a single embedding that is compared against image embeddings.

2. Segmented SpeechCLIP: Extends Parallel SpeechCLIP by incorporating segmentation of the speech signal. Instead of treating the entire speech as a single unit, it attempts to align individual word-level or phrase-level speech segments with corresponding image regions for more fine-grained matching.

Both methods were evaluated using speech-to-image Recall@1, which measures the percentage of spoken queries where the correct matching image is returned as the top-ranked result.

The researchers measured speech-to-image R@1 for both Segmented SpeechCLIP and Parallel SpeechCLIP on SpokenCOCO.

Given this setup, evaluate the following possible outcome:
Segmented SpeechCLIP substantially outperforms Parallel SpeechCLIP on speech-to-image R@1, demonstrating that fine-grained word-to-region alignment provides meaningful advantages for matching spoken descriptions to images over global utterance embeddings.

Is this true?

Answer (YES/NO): NO